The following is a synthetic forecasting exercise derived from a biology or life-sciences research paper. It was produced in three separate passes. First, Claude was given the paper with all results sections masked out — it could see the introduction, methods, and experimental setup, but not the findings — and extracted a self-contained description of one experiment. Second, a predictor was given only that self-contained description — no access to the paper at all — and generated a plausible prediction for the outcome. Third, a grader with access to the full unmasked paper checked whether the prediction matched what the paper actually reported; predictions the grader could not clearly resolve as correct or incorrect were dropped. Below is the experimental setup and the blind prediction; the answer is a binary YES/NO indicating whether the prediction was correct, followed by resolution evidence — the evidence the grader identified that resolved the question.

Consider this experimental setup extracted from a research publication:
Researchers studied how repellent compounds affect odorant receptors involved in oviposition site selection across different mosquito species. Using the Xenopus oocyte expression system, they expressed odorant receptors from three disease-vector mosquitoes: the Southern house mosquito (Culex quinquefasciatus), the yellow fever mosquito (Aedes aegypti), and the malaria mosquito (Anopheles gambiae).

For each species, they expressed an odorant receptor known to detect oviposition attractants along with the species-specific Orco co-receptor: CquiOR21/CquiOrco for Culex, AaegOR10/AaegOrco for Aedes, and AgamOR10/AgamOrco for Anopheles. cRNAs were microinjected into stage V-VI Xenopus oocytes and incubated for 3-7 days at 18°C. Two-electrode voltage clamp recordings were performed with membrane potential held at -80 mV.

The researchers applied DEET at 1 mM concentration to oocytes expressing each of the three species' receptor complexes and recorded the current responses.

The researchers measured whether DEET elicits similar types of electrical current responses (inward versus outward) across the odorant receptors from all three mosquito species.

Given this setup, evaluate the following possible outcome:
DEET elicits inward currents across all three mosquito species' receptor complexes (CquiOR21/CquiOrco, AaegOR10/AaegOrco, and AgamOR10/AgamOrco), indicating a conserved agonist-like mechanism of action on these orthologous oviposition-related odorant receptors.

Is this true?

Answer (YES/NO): NO